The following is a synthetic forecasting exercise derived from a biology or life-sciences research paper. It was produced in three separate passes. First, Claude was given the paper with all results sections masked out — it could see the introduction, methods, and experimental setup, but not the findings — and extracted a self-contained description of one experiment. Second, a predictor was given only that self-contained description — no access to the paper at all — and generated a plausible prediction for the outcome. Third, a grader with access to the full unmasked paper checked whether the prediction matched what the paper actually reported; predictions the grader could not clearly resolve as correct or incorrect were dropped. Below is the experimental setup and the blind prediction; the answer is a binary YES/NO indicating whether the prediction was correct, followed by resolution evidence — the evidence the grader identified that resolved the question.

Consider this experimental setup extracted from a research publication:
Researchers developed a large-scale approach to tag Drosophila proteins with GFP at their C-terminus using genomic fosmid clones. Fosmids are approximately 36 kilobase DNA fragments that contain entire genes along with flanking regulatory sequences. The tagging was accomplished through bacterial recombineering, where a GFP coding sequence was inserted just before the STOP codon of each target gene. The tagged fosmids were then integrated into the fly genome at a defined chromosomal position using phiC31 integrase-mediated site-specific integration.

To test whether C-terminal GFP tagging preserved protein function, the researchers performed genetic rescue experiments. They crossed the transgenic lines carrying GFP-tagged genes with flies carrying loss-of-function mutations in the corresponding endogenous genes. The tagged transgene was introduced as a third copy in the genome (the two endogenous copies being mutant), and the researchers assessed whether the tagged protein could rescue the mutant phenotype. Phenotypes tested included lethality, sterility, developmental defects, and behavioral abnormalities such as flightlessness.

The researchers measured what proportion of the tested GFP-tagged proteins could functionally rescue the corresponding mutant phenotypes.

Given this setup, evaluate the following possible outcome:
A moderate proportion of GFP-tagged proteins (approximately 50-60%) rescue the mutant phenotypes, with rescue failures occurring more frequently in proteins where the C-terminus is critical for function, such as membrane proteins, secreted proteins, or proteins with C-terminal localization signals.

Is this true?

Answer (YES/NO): NO